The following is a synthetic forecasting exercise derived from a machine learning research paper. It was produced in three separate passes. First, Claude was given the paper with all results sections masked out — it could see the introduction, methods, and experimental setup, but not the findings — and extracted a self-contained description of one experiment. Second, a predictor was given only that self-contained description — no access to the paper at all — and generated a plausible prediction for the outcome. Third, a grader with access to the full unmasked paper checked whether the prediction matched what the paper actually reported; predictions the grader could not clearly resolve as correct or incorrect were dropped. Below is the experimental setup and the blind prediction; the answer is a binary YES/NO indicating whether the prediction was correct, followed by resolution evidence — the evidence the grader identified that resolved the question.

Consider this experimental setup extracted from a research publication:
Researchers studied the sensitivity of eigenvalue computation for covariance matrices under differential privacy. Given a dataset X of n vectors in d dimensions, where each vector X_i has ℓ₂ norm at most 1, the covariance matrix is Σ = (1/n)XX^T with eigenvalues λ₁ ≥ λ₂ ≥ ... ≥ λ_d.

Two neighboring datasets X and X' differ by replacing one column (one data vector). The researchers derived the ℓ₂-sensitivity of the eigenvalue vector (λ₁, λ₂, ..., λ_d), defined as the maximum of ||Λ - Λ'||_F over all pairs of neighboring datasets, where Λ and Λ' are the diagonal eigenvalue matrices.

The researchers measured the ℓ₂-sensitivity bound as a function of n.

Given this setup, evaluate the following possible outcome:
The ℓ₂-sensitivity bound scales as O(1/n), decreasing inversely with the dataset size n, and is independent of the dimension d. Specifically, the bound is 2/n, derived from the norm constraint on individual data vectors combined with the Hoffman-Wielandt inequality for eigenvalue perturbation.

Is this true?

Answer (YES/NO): NO